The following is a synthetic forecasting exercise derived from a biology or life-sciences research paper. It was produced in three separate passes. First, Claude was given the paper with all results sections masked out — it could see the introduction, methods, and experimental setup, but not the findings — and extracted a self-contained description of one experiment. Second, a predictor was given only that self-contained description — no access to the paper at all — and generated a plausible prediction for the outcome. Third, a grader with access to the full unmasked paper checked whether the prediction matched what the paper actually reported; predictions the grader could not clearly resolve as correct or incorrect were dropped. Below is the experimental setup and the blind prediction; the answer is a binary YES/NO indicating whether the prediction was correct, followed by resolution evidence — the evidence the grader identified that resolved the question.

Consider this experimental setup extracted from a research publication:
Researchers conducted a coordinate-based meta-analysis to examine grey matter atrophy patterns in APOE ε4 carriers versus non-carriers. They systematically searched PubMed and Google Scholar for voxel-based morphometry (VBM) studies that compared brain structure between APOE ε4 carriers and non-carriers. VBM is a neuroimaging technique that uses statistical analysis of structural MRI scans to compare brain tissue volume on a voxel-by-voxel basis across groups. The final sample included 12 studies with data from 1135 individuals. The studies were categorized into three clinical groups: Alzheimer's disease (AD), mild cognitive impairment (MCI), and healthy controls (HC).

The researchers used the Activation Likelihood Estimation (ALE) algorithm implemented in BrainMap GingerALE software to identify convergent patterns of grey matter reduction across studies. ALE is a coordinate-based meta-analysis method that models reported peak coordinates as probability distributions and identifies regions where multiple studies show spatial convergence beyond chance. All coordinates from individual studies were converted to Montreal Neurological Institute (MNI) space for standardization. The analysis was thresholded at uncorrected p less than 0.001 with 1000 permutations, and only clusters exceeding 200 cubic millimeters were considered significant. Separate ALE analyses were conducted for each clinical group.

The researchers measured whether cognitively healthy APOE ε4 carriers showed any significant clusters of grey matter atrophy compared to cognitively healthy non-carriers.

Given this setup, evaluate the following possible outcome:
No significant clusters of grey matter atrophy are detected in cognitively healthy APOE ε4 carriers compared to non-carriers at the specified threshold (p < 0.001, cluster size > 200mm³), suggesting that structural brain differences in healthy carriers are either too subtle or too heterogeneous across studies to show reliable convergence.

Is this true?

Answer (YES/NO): NO